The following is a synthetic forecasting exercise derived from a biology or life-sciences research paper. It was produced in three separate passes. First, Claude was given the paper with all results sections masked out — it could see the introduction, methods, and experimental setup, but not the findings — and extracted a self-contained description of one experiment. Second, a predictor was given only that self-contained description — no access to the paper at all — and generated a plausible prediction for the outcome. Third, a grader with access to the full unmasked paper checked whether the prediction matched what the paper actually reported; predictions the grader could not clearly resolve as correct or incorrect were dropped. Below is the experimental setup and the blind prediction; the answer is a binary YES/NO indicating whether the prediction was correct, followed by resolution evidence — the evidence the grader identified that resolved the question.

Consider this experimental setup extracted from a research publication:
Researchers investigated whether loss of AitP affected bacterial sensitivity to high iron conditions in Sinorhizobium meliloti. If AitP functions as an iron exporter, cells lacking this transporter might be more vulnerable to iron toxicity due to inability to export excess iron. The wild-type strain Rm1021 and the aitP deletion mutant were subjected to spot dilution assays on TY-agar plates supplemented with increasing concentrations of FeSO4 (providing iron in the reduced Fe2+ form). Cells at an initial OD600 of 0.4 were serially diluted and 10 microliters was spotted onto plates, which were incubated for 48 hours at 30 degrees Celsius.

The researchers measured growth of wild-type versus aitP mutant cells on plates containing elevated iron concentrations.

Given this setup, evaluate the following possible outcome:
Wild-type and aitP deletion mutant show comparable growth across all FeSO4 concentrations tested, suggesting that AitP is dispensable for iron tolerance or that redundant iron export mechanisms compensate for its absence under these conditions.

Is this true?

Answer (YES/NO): YES